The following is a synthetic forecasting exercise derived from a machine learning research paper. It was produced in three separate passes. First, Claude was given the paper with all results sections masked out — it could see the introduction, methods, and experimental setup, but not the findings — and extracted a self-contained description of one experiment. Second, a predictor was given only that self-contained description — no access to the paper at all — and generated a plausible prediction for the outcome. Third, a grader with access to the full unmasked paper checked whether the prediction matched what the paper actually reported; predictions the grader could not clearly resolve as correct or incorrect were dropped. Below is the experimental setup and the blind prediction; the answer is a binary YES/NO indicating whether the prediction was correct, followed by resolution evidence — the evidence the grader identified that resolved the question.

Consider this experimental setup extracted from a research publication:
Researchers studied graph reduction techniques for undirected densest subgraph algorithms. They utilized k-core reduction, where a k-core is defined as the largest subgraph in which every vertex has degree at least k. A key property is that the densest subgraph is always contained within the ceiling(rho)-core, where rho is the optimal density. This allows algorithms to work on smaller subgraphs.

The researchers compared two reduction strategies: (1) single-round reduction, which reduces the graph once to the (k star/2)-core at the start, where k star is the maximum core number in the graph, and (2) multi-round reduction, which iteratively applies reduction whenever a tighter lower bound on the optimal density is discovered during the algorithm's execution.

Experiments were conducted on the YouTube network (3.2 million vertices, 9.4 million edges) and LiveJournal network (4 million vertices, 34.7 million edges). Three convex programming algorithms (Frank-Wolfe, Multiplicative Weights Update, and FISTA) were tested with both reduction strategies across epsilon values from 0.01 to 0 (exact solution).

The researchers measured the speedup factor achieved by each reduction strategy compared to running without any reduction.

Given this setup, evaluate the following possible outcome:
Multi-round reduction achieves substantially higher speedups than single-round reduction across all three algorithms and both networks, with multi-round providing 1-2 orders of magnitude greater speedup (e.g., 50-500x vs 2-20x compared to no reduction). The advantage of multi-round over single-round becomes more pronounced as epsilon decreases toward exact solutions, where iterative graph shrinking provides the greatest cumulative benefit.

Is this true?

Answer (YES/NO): NO